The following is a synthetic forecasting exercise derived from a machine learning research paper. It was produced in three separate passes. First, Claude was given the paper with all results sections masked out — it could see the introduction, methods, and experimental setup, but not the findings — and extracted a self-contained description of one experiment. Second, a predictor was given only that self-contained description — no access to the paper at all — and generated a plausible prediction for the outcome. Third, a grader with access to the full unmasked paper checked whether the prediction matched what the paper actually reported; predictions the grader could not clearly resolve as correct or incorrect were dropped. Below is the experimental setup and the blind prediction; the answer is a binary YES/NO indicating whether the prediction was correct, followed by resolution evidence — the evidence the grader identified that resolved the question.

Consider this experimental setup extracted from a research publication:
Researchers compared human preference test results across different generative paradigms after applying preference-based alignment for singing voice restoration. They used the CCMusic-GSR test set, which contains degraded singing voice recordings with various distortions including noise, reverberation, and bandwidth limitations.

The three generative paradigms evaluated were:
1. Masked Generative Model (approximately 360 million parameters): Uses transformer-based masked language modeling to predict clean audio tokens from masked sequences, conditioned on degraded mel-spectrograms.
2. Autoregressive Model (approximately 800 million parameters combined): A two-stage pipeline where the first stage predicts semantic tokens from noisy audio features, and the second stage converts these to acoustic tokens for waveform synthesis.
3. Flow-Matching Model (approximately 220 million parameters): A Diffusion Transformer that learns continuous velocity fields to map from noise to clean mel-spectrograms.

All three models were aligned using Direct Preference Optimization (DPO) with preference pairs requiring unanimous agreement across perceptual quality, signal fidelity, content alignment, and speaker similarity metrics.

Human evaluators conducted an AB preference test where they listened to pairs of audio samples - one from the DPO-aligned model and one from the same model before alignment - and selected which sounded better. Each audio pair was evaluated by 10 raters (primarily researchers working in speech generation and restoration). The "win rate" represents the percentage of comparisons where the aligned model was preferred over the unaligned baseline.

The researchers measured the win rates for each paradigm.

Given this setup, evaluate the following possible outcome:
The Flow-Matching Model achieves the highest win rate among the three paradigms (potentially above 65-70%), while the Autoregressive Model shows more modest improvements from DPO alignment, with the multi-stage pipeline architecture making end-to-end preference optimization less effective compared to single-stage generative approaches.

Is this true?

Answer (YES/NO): NO